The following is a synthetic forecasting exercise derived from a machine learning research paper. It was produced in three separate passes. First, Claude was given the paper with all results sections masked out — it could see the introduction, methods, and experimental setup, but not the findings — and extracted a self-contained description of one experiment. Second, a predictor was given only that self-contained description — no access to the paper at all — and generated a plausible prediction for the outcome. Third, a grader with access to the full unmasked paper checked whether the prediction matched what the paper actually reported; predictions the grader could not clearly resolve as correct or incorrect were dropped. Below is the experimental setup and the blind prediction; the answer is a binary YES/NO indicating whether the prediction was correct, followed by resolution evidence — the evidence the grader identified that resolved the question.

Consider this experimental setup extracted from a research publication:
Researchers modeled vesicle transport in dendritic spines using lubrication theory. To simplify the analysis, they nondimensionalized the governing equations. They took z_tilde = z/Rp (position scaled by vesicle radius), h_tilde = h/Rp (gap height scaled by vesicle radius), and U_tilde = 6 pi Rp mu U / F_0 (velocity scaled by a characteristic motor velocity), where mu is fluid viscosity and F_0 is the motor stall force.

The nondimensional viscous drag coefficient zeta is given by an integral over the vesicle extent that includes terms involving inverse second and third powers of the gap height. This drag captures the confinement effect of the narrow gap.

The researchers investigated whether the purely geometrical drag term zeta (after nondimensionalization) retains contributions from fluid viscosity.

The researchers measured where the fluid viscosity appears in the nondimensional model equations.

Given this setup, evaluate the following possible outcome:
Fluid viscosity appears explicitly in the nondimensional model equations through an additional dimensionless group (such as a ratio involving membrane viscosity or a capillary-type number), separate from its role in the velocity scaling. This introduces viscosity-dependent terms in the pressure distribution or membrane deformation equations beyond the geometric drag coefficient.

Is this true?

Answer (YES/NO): NO